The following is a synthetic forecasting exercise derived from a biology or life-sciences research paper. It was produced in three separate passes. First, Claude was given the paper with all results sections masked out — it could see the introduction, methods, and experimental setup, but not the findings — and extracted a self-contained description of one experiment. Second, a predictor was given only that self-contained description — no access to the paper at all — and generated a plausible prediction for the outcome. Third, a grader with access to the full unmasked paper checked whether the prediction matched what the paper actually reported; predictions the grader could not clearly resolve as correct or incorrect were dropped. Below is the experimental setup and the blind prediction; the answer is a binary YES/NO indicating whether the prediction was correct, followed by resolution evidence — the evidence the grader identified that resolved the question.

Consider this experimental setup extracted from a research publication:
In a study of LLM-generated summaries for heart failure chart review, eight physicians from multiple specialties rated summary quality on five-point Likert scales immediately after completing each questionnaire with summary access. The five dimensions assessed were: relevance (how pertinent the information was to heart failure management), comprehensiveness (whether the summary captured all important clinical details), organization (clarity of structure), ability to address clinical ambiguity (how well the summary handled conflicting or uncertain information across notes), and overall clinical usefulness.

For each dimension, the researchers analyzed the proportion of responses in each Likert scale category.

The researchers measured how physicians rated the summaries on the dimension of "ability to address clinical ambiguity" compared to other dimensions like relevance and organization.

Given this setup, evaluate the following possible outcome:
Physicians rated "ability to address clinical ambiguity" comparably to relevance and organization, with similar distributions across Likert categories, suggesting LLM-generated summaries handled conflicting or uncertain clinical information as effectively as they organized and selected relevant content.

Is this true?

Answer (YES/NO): NO